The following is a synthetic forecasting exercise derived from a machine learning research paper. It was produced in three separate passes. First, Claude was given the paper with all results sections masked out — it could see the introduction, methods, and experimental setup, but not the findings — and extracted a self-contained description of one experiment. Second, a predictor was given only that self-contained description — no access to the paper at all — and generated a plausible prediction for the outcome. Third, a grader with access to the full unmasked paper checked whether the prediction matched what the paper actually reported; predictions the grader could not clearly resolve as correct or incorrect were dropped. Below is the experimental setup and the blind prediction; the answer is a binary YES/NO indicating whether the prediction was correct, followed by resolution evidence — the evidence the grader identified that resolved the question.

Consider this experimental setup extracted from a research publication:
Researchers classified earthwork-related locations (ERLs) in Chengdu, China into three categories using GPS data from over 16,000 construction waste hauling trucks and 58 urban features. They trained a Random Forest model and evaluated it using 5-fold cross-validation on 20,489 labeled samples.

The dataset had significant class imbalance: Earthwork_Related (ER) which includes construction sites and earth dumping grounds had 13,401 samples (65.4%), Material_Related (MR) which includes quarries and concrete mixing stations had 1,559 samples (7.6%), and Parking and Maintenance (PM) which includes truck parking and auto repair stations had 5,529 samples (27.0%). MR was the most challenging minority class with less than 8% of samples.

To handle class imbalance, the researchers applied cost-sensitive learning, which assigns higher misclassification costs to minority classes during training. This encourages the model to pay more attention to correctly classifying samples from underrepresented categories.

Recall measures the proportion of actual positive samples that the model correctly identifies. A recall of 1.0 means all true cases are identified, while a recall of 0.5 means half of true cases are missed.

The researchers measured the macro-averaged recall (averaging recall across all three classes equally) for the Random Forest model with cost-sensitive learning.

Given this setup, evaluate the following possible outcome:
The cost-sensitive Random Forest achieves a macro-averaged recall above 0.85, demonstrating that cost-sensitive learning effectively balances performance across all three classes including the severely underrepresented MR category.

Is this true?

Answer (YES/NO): NO